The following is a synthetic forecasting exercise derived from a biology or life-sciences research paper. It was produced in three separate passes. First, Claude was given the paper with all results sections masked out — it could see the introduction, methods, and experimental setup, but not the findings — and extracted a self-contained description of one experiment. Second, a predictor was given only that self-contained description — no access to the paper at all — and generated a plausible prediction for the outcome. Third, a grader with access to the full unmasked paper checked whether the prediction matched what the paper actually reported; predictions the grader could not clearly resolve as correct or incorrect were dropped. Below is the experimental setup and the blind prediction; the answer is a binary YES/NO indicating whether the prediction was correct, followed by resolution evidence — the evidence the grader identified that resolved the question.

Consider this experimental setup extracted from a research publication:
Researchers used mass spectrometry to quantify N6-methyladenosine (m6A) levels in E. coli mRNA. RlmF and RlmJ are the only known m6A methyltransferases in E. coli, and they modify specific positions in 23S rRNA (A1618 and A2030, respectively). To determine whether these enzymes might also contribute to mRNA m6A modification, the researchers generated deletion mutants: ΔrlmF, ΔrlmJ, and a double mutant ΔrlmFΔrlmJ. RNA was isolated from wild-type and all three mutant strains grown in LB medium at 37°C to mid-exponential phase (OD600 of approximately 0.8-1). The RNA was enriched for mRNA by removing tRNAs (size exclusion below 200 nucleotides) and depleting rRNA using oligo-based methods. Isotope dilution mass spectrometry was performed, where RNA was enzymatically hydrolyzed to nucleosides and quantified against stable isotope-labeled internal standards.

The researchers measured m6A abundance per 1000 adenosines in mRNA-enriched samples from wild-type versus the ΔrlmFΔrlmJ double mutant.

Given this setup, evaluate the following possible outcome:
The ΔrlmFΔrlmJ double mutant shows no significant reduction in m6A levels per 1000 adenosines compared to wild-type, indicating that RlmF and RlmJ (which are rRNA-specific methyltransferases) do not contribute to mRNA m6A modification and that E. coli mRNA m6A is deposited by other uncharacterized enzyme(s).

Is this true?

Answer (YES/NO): NO